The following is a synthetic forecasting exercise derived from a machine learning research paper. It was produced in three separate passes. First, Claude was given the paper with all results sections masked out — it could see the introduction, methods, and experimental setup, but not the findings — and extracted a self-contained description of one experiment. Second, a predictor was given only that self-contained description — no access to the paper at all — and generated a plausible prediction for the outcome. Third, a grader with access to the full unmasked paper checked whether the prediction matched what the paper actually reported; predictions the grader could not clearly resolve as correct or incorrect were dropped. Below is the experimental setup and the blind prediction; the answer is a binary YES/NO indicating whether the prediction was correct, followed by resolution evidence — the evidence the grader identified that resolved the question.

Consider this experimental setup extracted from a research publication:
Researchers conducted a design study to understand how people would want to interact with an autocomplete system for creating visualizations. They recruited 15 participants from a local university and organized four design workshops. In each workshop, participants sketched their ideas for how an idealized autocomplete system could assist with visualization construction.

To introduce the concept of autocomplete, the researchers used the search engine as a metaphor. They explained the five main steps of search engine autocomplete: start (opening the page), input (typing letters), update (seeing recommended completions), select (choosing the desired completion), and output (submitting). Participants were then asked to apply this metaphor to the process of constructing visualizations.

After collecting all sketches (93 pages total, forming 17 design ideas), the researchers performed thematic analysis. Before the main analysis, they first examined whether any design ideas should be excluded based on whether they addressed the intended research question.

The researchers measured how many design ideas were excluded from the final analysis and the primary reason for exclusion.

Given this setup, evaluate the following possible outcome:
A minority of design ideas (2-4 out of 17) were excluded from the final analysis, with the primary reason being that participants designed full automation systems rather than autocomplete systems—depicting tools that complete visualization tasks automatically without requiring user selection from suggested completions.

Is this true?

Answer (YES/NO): NO